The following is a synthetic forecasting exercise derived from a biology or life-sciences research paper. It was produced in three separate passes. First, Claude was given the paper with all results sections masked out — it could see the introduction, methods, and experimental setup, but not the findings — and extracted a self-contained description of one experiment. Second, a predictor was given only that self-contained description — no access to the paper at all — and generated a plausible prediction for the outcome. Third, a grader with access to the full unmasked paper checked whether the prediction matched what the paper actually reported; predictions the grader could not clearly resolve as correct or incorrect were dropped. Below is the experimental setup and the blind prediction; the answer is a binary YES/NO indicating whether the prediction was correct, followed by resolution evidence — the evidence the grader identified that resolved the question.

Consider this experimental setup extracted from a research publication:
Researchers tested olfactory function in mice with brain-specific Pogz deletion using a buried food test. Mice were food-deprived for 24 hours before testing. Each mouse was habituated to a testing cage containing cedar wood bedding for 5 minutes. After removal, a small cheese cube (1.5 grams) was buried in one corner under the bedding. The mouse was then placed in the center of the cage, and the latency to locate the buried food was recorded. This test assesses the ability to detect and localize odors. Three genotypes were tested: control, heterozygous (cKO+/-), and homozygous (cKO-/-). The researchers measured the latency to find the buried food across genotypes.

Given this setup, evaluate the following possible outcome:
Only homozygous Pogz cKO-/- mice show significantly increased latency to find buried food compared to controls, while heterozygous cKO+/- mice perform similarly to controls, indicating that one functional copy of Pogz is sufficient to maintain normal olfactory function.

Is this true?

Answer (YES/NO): NO